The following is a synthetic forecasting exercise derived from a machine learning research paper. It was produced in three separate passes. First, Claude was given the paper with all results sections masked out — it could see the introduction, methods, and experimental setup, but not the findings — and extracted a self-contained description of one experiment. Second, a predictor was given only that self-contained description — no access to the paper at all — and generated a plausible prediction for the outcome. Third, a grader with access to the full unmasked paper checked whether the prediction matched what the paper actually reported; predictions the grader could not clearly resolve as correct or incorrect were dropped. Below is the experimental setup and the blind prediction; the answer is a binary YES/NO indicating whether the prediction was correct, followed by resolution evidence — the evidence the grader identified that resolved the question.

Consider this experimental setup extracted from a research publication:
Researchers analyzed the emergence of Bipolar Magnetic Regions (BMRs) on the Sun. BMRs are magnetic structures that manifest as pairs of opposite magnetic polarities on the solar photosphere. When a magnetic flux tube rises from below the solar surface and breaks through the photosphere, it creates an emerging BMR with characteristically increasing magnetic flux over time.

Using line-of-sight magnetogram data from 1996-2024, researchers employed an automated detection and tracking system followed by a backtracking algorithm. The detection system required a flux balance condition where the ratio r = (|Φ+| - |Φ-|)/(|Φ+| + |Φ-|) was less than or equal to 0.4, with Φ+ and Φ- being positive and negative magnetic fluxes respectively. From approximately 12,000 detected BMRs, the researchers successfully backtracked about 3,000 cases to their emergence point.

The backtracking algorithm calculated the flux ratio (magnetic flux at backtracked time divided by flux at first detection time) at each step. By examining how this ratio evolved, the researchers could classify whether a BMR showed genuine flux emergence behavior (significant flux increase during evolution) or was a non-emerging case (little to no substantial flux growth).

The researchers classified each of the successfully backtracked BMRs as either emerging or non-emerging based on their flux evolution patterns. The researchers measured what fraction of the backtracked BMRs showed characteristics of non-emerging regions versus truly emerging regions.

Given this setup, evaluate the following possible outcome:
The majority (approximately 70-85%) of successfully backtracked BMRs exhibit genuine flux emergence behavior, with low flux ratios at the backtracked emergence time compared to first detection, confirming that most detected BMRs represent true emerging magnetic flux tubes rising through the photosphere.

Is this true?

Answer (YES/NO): YES